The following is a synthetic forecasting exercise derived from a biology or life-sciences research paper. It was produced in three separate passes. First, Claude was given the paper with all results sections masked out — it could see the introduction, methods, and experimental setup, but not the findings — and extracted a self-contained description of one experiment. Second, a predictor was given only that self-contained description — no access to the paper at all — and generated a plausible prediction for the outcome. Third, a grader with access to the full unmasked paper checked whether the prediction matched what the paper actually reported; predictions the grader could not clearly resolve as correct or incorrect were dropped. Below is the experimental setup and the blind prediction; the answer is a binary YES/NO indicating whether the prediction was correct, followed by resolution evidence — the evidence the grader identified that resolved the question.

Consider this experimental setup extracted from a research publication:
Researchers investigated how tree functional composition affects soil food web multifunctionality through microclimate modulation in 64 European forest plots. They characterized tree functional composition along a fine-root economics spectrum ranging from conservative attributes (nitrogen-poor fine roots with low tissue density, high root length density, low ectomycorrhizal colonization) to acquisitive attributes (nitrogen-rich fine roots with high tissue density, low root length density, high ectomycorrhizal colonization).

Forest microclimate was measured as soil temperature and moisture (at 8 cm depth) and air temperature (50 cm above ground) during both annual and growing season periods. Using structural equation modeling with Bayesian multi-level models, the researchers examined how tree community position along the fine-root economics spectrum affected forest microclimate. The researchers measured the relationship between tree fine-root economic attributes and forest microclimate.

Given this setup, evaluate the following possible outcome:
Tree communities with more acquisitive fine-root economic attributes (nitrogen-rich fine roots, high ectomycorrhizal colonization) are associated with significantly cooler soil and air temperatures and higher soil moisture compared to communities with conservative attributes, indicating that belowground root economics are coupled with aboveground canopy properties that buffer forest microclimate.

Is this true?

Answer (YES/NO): NO